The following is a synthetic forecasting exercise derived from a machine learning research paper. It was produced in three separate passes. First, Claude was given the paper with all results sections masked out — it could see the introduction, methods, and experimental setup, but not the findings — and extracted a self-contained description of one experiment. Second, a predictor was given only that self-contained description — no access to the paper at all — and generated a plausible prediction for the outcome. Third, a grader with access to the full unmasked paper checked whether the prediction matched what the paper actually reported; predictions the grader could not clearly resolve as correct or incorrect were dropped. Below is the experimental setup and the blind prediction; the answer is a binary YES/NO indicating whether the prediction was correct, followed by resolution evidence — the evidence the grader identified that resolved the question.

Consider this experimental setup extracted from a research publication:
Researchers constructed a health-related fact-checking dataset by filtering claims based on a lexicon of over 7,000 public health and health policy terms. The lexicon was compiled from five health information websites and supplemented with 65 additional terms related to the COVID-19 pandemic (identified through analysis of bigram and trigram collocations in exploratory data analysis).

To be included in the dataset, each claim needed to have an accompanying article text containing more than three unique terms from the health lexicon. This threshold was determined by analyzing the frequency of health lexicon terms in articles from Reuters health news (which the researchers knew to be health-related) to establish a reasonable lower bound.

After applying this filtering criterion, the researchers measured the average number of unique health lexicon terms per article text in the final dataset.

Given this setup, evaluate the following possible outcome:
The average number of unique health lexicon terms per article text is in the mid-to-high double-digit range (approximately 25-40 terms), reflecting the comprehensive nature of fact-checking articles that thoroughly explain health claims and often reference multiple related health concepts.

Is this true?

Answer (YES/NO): NO